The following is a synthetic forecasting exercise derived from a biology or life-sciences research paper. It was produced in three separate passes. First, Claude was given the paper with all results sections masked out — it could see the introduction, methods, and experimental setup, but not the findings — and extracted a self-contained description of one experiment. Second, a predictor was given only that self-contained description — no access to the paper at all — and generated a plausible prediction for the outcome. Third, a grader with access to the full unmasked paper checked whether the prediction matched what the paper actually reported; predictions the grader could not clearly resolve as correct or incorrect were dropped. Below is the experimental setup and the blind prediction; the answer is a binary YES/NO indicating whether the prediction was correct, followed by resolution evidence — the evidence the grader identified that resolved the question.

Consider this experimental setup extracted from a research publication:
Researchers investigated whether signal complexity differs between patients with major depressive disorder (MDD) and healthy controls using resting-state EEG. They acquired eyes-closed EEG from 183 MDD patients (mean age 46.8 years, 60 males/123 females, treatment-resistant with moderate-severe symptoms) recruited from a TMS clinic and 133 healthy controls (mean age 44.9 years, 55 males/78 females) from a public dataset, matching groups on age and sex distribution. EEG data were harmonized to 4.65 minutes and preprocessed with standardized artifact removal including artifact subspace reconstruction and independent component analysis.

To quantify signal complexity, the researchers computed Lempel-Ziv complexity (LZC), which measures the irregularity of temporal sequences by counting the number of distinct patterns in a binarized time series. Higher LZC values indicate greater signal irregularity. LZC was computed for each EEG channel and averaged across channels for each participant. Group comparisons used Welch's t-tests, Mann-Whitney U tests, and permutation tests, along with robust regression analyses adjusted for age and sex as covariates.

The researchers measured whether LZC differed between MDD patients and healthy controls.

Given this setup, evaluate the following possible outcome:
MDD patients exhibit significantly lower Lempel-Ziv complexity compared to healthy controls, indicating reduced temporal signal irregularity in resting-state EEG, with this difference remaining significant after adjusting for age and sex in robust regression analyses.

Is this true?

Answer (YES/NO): NO